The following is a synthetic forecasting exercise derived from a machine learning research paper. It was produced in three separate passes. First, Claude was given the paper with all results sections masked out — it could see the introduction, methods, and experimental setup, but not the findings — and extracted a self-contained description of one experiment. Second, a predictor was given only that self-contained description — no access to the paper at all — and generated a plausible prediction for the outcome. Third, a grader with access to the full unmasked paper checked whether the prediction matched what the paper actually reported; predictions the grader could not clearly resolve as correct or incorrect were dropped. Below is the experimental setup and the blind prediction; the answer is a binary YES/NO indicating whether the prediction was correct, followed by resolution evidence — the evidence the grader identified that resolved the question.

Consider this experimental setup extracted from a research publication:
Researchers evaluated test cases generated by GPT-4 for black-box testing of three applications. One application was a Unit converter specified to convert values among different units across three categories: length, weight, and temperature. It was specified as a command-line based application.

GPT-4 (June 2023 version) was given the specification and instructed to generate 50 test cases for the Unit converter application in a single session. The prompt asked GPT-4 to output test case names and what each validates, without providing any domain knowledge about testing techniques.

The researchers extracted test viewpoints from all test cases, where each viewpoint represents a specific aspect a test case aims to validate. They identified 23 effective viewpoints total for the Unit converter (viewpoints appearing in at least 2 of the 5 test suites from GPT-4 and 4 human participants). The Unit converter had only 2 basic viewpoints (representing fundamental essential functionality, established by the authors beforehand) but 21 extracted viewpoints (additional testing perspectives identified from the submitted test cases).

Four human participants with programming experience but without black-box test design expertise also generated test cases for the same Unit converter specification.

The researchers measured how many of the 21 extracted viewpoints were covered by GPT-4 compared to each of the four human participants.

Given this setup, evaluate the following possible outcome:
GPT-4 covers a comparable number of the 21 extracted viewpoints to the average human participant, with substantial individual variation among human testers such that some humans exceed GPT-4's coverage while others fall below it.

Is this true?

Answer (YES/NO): NO